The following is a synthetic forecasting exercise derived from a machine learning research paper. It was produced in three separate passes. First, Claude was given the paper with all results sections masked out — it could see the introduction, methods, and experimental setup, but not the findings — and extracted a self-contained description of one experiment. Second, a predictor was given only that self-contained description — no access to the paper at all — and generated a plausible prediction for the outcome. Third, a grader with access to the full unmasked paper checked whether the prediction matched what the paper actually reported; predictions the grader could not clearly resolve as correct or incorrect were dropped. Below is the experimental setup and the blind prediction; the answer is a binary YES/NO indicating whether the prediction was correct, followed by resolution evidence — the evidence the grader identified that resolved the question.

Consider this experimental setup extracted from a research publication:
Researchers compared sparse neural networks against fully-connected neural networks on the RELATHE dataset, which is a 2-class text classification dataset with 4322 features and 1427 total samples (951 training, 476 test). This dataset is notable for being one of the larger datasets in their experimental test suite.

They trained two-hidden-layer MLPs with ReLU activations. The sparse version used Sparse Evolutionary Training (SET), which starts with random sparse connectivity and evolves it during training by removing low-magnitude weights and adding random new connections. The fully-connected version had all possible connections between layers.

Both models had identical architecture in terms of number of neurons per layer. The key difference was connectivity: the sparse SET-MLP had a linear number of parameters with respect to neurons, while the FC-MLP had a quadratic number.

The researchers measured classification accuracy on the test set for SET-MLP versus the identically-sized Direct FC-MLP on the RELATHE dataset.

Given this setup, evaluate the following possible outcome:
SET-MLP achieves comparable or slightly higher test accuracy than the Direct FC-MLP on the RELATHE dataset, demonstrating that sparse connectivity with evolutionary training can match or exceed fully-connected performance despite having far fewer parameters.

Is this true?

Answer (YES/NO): NO